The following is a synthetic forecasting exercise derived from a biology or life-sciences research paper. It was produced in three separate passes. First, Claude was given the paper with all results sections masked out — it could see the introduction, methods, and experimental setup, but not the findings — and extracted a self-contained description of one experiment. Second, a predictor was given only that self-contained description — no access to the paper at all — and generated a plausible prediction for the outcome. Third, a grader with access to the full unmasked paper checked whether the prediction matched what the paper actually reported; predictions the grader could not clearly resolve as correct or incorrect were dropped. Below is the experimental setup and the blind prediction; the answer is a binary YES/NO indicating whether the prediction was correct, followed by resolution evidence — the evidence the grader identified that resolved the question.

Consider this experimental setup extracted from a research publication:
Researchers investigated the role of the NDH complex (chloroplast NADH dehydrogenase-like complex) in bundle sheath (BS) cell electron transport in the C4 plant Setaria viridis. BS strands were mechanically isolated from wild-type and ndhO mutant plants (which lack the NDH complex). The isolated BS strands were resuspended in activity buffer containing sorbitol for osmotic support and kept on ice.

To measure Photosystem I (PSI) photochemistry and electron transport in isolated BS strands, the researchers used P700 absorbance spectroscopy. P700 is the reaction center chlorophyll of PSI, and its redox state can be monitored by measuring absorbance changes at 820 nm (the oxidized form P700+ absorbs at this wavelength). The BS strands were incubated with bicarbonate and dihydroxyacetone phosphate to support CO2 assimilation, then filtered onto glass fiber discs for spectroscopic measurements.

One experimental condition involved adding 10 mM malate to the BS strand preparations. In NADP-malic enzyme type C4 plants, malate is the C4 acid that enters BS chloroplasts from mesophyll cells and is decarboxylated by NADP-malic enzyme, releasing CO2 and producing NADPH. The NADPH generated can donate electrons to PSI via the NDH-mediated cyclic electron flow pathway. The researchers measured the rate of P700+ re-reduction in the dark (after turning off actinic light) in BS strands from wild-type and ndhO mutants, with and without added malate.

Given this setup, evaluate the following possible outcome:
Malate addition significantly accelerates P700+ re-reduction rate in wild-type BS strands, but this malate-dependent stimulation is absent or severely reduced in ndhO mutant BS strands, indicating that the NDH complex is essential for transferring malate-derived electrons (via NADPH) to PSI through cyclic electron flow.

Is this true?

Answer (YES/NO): YES